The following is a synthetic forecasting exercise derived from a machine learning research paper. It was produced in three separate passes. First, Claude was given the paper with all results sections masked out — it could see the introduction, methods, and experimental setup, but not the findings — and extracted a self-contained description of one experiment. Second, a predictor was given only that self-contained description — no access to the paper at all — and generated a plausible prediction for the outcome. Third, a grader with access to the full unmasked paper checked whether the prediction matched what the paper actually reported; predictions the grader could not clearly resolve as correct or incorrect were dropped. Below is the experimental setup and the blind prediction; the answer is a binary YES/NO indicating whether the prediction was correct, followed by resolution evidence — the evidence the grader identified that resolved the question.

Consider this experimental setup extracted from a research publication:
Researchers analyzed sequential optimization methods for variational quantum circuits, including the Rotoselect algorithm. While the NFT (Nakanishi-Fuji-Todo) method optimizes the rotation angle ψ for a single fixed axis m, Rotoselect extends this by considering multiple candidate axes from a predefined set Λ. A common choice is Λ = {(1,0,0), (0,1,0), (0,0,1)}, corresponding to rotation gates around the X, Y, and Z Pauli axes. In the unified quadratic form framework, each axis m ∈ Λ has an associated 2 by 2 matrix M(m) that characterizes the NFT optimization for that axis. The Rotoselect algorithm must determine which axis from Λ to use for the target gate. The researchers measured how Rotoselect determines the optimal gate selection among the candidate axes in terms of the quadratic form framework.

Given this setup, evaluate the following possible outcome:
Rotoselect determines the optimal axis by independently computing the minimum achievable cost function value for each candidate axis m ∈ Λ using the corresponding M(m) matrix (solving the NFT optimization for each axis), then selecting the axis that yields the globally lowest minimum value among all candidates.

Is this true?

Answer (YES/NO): YES